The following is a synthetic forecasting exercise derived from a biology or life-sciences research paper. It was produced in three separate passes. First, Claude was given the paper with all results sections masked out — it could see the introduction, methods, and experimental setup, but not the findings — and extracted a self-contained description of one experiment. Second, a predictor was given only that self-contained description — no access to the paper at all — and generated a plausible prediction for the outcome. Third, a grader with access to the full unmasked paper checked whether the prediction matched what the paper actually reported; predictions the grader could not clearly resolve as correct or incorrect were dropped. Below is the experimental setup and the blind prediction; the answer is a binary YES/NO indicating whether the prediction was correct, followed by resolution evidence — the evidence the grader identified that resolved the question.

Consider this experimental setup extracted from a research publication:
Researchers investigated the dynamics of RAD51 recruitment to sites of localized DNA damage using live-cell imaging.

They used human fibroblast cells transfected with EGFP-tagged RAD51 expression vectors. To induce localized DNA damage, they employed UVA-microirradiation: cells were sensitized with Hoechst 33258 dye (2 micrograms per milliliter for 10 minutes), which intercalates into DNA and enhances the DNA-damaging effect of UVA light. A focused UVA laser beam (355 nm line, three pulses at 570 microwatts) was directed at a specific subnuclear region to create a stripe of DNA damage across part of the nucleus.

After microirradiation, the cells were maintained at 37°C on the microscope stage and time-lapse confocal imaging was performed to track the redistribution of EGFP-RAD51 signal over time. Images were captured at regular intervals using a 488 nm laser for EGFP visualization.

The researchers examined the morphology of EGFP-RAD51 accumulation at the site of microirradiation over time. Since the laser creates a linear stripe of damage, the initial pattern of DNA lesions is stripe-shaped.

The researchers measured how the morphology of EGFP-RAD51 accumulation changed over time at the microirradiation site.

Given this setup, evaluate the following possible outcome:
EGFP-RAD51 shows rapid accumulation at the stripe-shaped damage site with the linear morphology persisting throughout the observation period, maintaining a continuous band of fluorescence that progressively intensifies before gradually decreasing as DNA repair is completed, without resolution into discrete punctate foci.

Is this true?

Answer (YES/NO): NO